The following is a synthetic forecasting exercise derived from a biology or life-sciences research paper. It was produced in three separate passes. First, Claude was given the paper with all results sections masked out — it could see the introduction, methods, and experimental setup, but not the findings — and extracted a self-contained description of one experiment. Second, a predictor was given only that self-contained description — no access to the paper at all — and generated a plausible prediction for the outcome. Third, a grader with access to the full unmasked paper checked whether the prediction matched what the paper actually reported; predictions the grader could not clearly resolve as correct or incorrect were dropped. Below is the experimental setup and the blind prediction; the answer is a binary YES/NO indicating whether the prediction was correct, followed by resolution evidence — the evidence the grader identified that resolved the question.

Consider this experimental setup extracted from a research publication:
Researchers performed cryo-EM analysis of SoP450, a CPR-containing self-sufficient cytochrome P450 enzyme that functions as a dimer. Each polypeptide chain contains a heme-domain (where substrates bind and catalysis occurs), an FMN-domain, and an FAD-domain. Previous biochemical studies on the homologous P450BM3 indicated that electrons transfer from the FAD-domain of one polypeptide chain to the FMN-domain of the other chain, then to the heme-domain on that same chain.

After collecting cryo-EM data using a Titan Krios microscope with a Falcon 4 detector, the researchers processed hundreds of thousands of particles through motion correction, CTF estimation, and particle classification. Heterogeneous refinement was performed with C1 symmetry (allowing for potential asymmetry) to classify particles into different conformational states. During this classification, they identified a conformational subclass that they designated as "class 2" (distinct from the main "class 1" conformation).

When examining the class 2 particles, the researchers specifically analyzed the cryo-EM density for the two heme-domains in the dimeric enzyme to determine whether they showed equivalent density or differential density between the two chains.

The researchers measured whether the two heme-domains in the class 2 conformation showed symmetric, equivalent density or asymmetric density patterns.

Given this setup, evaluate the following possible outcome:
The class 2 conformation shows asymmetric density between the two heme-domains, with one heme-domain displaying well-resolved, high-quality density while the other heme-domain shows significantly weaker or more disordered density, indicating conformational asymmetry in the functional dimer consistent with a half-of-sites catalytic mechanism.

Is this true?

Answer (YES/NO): NO